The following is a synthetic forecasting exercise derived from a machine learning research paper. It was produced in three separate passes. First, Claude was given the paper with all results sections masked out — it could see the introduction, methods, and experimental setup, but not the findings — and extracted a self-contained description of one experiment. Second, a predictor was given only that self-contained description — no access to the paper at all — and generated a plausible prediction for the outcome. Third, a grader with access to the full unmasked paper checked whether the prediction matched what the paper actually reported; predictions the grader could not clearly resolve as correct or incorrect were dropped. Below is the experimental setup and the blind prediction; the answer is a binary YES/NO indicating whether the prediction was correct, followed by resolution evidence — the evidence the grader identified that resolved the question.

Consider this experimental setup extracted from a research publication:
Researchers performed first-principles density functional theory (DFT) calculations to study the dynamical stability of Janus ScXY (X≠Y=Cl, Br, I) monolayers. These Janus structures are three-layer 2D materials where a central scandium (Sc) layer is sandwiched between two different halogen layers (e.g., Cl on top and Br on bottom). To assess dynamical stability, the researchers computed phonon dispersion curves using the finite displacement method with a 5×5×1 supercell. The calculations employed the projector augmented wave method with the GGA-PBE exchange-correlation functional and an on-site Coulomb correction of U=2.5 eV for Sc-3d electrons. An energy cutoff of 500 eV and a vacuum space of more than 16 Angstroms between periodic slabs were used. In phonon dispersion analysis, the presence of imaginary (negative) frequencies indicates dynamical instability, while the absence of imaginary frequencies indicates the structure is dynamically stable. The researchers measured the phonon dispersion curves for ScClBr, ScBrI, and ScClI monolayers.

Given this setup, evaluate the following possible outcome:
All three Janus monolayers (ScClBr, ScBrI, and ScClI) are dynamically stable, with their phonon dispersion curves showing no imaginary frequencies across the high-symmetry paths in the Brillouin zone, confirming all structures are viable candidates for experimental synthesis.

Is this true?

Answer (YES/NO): YES